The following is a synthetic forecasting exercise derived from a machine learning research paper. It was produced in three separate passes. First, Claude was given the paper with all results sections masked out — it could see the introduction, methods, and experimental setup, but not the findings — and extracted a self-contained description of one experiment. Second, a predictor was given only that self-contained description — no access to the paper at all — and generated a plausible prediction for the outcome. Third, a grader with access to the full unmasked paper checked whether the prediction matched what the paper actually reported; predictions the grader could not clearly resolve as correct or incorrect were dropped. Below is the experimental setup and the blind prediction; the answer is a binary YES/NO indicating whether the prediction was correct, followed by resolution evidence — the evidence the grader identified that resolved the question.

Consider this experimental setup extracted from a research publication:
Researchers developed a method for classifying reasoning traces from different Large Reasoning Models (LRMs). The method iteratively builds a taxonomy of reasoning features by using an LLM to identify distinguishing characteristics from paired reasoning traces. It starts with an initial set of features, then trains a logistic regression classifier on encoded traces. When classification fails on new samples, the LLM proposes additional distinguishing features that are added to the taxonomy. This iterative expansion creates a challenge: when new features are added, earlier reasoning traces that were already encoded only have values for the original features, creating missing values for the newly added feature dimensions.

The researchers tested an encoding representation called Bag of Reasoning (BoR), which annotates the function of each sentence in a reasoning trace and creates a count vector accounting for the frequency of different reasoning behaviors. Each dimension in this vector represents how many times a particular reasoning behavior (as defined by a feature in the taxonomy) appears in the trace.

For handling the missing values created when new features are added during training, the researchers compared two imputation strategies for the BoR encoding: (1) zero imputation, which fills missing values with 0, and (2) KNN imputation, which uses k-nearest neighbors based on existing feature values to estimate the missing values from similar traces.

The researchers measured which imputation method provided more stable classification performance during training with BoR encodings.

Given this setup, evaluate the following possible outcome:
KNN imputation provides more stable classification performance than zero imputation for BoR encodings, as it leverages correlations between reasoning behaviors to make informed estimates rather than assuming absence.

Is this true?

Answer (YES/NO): YES